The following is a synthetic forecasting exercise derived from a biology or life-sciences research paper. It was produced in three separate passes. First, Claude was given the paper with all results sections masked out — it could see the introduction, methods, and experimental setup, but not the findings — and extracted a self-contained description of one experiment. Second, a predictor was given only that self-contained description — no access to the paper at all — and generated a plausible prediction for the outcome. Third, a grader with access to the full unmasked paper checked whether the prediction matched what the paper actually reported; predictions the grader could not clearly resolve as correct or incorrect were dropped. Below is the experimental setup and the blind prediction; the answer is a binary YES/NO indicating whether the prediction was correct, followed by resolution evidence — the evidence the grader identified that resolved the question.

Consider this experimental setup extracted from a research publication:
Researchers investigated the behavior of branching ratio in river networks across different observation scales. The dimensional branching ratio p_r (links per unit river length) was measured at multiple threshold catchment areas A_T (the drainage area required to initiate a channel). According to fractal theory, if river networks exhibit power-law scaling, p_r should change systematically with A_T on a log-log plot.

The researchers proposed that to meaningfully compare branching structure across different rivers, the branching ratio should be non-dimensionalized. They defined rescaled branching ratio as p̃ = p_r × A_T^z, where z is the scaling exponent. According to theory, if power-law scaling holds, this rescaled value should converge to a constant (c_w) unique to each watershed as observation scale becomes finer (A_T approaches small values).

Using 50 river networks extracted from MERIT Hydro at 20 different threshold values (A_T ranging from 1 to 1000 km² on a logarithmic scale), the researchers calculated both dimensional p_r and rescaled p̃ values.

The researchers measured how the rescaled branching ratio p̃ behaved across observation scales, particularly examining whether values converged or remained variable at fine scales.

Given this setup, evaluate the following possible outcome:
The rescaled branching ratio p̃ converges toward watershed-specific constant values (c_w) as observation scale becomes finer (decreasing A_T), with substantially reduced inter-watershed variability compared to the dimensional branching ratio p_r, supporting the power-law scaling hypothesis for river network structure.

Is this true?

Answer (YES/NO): YES